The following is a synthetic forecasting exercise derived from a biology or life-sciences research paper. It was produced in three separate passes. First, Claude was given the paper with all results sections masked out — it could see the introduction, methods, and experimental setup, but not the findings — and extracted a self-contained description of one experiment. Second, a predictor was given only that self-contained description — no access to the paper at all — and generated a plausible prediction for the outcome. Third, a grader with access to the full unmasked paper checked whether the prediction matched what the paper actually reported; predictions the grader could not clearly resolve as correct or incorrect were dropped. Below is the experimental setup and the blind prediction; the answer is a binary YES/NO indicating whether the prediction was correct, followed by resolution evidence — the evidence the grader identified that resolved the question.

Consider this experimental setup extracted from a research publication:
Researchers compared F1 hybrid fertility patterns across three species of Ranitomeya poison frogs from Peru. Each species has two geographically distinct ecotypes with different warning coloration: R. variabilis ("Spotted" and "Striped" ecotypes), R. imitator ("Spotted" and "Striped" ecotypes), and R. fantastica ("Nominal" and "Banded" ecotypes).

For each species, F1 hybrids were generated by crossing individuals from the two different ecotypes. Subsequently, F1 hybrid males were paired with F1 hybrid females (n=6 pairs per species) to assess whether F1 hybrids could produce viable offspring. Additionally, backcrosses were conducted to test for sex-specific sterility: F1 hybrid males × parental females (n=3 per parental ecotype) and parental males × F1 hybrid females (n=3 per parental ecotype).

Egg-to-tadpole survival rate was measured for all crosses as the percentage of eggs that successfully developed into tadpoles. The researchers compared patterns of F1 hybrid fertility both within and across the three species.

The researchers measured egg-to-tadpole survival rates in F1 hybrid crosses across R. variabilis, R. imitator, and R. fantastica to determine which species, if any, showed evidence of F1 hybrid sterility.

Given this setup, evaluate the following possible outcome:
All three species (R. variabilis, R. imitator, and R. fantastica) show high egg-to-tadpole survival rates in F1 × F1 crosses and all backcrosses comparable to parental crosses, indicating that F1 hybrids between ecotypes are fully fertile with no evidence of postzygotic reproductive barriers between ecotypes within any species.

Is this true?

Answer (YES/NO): NO